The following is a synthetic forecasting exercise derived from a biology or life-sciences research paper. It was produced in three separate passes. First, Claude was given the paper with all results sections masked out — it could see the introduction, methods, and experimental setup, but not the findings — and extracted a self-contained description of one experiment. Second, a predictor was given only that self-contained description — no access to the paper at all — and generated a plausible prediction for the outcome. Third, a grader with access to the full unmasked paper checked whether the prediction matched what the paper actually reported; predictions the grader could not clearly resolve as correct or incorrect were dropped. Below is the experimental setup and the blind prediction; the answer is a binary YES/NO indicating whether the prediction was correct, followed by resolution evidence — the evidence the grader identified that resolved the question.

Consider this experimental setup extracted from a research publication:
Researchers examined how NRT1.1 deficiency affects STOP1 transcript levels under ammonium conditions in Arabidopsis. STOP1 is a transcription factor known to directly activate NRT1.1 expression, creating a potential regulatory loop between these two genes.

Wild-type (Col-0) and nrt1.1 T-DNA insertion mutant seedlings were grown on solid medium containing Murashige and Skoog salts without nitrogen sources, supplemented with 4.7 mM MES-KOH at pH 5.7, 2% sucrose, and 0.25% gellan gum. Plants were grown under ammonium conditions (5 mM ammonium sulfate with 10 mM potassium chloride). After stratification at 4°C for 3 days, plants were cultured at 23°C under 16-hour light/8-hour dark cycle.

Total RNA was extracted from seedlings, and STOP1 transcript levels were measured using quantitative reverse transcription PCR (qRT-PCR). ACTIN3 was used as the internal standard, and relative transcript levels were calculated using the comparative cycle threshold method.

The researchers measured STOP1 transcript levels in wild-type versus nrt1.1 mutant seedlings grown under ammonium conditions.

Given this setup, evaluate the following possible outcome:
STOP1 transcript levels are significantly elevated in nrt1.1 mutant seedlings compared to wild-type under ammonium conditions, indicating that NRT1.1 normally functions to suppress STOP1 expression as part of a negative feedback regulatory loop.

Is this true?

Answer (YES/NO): NO